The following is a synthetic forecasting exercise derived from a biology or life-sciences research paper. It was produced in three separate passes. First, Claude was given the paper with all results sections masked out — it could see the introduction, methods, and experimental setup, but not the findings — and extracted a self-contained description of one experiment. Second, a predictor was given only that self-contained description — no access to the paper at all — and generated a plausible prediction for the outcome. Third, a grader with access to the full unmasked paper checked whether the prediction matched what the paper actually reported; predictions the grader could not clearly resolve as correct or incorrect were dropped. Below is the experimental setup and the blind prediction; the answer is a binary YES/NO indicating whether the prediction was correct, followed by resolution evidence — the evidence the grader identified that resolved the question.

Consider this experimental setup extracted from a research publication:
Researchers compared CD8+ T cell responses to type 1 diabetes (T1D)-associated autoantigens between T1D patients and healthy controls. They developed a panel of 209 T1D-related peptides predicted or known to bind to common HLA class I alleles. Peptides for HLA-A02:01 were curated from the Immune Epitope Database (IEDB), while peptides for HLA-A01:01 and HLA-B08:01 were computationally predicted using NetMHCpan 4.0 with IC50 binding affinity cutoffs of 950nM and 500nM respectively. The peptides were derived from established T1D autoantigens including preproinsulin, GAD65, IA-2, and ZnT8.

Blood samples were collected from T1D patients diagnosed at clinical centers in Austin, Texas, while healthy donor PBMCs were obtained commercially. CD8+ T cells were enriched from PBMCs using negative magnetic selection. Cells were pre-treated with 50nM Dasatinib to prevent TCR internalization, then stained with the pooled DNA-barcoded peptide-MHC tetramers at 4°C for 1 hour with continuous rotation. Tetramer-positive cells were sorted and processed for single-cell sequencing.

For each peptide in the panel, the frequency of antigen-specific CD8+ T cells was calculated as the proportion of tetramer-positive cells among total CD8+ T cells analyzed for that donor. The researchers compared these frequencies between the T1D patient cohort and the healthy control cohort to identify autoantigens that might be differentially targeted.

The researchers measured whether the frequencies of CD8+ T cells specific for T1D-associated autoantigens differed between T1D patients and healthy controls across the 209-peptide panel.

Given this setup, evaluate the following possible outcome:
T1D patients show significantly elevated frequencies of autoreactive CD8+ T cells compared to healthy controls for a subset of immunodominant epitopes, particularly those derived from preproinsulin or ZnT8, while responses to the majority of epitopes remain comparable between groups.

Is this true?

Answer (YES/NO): NO